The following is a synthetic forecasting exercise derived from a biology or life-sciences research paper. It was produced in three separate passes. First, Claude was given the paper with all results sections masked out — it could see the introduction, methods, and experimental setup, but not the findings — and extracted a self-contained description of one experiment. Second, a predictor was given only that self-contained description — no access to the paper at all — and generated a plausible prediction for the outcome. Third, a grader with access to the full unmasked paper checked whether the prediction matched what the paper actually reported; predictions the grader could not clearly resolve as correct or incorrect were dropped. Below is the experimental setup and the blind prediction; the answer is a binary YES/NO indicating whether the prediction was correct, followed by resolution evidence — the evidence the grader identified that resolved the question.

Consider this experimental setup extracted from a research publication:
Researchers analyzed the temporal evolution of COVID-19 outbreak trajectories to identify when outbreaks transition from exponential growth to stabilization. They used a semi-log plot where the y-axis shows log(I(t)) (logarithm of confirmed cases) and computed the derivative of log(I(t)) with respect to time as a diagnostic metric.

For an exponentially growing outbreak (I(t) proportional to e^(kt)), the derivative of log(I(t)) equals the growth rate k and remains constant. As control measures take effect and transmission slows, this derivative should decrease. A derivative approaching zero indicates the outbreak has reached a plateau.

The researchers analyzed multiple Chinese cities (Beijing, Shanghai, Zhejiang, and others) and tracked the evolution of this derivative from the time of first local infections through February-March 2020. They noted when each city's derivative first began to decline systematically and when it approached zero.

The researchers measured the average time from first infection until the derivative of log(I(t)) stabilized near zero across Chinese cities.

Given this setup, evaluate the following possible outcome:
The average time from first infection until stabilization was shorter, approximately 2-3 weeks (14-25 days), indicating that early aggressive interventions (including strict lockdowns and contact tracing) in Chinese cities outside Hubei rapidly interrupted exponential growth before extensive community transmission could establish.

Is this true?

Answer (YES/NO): YES